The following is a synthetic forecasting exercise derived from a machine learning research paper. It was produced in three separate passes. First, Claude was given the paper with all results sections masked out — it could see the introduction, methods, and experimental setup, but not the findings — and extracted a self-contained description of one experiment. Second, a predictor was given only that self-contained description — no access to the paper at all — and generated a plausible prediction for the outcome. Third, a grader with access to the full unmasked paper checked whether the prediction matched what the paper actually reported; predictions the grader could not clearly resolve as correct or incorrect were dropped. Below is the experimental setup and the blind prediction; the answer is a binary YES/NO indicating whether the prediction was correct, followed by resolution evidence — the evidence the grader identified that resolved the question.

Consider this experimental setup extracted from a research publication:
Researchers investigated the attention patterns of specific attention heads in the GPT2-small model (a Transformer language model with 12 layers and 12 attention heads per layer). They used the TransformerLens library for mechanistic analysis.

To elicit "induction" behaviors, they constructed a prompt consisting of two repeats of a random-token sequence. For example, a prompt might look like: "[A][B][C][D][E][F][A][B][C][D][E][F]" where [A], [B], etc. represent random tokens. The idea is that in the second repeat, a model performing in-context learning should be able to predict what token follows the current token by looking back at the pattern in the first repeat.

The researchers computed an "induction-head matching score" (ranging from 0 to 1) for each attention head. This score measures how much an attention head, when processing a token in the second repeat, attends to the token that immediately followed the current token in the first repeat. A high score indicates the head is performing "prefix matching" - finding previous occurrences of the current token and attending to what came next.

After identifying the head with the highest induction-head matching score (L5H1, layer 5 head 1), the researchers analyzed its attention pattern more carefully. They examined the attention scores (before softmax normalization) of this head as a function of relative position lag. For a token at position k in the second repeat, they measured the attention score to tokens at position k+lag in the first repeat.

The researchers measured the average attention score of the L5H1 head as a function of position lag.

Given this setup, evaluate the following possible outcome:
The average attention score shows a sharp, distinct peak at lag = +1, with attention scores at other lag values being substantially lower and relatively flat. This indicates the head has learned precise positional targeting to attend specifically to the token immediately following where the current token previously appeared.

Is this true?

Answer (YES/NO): NO